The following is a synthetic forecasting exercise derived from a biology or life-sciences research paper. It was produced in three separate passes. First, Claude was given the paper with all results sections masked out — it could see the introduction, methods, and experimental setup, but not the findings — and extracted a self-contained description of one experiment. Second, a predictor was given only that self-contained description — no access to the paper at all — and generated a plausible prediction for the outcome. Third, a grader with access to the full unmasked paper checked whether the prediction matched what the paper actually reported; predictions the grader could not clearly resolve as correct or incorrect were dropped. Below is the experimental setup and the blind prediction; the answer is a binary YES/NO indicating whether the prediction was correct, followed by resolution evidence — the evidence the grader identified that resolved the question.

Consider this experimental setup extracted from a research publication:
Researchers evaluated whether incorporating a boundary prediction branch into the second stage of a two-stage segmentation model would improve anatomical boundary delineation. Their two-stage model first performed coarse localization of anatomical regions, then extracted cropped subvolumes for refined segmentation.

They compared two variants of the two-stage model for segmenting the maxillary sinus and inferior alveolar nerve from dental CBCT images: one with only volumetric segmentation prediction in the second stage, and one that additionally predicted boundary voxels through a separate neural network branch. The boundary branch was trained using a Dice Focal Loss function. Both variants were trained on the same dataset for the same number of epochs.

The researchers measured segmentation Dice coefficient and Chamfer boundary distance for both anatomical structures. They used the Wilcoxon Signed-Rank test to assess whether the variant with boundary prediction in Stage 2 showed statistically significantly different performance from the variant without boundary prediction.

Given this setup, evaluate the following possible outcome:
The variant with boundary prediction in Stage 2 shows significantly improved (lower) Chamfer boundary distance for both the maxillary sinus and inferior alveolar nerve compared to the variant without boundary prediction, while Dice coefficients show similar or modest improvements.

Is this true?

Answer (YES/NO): NO